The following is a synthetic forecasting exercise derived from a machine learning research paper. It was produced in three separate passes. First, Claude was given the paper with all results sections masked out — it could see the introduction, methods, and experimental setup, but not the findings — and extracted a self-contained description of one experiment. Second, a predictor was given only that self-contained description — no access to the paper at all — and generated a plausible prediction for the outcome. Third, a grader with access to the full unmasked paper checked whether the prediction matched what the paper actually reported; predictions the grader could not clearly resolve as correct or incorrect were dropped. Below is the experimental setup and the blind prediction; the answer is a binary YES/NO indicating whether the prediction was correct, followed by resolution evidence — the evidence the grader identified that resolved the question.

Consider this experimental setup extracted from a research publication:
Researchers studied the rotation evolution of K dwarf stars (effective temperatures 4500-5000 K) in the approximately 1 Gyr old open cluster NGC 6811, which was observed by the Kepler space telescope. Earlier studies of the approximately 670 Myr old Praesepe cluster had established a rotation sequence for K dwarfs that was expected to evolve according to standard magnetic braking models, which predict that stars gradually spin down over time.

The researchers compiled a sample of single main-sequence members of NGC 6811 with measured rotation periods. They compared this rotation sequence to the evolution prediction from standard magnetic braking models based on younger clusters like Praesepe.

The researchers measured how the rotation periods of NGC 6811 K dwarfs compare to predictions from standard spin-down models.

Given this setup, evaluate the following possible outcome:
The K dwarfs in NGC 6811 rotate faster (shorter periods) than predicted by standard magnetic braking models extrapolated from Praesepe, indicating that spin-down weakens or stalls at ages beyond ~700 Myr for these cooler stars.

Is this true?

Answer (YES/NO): YES